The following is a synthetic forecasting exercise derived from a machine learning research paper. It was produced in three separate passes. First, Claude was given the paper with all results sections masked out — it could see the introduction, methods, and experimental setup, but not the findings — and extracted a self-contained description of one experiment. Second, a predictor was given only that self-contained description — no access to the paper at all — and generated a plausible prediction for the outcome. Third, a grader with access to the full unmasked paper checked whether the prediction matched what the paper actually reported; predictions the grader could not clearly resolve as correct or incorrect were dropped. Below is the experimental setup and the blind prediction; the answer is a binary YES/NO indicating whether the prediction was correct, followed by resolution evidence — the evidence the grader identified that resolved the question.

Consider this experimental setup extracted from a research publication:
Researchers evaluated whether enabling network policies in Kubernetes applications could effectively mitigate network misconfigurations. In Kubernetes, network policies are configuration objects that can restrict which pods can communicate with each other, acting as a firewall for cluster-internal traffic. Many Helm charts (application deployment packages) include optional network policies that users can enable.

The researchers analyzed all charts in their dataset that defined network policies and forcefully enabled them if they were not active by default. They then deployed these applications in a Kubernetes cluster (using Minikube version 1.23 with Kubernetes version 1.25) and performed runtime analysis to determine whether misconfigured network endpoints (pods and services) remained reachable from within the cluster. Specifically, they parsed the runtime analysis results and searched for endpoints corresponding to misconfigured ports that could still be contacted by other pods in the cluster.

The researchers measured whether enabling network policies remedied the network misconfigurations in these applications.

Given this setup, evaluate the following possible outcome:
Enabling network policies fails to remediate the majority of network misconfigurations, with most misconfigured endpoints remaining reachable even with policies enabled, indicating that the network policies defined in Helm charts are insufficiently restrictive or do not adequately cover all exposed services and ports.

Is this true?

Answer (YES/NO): YES